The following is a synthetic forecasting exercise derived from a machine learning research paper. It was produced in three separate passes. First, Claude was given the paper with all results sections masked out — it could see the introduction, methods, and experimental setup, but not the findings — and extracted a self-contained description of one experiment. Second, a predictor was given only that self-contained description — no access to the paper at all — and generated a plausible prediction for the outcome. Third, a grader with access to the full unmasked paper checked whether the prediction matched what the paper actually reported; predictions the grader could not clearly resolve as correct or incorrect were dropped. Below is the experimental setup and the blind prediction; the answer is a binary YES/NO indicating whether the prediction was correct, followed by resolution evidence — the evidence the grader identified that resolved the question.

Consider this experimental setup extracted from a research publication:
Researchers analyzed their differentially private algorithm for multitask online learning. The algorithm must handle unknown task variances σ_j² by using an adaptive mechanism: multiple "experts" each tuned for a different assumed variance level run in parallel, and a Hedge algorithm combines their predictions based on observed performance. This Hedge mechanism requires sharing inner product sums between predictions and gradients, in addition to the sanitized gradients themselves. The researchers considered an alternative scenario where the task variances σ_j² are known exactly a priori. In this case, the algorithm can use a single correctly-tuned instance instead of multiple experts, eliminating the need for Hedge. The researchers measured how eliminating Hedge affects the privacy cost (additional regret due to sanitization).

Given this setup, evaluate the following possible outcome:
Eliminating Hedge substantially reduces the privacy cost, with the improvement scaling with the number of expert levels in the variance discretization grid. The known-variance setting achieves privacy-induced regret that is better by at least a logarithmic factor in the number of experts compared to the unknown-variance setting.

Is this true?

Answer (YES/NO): NO